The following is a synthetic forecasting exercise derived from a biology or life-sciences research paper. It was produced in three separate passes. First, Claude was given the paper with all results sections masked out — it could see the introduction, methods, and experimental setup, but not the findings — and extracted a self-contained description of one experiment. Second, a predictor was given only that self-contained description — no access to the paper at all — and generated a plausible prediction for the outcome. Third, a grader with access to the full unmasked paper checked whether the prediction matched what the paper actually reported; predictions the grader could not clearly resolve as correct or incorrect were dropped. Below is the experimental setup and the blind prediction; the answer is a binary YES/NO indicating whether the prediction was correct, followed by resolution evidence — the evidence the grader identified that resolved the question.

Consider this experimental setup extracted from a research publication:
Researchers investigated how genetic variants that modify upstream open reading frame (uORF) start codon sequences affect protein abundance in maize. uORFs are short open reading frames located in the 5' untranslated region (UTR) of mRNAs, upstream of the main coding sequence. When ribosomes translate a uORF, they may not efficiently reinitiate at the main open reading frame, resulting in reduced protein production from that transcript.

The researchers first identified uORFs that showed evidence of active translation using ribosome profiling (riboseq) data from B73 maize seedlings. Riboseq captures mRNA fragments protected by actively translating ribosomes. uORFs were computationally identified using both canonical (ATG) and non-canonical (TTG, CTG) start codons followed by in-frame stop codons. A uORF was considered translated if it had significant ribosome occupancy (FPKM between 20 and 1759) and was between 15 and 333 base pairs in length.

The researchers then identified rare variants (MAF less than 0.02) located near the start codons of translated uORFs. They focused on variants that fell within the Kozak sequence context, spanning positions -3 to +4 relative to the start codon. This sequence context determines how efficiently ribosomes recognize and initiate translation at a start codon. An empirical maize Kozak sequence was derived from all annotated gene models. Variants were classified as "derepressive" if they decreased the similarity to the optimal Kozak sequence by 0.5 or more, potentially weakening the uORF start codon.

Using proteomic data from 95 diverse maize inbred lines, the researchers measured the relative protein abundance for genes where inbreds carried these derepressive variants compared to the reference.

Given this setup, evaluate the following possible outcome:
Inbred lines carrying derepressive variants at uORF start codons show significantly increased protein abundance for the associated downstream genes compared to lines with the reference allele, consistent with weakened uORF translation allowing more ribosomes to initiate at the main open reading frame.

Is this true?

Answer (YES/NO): YES